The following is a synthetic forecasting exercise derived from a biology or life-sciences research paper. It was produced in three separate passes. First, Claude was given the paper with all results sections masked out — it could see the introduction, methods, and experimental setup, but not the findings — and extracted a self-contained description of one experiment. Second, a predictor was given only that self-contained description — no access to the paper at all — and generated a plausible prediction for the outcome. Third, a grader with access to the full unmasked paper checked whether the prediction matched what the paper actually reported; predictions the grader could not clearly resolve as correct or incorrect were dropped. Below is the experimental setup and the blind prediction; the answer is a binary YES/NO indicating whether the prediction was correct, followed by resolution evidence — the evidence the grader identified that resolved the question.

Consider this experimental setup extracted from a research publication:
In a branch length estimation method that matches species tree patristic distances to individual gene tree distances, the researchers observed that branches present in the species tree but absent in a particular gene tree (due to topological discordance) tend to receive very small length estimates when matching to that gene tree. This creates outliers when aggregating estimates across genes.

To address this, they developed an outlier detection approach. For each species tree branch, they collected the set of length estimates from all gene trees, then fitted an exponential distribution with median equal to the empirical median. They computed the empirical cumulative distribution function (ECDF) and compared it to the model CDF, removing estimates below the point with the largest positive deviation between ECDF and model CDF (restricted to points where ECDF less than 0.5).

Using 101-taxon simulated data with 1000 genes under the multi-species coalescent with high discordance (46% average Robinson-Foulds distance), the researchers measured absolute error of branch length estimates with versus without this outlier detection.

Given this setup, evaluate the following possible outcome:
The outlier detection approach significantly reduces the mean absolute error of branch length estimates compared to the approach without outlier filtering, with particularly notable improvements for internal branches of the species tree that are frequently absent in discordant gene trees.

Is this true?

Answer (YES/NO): YES